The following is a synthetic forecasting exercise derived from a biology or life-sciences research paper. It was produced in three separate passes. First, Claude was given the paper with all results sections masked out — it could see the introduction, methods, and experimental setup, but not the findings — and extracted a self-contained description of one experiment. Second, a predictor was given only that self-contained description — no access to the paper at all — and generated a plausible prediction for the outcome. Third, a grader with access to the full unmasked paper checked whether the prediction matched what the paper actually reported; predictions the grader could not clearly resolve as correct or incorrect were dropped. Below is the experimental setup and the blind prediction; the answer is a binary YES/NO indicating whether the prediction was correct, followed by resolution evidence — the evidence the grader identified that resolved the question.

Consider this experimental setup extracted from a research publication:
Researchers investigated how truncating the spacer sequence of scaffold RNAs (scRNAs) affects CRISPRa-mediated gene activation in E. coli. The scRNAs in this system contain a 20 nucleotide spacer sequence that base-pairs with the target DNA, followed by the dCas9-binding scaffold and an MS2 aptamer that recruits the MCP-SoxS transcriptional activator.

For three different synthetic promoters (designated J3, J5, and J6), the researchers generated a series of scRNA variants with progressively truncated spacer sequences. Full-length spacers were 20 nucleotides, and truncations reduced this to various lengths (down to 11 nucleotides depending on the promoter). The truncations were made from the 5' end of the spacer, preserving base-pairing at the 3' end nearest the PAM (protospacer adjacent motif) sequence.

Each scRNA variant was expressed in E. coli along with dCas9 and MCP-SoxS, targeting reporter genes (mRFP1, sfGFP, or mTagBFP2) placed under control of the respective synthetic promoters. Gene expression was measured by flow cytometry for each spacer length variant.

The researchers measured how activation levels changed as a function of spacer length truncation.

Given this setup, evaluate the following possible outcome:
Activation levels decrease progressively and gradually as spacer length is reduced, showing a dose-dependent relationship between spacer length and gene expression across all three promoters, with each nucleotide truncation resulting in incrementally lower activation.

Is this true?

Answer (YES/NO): NO